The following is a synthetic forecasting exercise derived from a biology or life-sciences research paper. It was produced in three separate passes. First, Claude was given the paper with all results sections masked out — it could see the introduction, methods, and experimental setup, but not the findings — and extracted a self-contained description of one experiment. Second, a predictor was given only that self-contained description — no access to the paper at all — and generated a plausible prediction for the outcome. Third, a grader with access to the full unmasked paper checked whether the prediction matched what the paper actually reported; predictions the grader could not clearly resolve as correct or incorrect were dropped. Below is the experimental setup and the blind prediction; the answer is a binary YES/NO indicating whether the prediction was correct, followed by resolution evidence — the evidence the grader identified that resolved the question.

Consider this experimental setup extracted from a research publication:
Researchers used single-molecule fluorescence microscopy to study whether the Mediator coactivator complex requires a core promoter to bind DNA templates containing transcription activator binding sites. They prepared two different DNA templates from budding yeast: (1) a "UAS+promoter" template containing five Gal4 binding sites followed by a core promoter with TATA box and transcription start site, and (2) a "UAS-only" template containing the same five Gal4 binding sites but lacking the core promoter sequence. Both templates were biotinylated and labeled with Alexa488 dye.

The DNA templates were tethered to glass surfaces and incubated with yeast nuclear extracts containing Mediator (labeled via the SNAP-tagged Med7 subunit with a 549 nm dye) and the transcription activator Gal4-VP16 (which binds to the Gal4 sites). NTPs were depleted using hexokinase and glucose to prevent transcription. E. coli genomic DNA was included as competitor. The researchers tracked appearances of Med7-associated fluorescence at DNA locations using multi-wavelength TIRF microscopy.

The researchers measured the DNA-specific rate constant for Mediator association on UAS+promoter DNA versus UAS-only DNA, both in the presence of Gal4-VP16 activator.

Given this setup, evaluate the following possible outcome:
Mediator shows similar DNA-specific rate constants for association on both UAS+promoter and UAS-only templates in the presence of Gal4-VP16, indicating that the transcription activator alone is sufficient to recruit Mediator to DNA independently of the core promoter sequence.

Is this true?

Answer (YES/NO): YES